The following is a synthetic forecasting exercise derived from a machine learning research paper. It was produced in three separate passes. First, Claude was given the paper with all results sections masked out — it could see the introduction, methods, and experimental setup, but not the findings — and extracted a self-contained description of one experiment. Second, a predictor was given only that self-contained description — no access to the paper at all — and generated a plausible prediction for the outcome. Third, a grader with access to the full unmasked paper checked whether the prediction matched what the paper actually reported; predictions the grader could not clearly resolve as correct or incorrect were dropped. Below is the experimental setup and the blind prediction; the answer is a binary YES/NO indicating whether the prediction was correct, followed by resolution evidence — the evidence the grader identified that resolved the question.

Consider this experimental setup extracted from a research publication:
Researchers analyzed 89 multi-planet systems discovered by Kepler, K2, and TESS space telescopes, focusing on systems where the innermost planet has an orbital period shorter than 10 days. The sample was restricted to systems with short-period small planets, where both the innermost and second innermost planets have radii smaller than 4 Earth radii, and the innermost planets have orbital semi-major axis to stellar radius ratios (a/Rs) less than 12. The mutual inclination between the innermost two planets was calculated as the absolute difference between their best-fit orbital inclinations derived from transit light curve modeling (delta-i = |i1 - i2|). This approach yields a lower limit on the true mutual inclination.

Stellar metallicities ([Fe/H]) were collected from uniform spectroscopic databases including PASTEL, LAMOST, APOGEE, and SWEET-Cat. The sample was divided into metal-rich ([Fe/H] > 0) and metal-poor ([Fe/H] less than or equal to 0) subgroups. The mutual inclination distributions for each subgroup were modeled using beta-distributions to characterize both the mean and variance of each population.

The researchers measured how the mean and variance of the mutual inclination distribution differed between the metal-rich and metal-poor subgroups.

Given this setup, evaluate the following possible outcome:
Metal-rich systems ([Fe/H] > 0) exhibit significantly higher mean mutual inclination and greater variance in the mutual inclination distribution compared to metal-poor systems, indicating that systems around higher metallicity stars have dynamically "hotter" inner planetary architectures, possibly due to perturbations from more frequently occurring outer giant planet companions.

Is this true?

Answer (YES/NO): YES